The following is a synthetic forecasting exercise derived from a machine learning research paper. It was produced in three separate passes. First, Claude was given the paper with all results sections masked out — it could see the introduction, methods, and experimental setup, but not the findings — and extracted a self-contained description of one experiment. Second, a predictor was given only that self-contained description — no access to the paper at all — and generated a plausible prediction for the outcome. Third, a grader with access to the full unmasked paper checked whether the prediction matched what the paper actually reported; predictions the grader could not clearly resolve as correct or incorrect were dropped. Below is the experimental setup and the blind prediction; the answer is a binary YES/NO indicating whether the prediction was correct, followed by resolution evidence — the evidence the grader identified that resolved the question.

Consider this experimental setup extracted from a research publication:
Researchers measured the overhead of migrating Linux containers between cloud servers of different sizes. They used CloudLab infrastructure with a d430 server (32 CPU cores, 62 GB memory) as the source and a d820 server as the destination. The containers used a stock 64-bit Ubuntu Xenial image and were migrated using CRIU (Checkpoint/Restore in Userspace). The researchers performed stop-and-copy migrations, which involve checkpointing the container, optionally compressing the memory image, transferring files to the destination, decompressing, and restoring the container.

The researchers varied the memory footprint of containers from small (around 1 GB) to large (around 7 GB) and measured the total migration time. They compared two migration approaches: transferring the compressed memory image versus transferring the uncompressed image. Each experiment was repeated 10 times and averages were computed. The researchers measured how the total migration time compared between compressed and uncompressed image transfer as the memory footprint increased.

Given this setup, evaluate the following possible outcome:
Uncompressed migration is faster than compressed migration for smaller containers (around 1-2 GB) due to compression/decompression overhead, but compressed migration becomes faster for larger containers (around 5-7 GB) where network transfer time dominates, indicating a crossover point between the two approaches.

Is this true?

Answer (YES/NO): NO